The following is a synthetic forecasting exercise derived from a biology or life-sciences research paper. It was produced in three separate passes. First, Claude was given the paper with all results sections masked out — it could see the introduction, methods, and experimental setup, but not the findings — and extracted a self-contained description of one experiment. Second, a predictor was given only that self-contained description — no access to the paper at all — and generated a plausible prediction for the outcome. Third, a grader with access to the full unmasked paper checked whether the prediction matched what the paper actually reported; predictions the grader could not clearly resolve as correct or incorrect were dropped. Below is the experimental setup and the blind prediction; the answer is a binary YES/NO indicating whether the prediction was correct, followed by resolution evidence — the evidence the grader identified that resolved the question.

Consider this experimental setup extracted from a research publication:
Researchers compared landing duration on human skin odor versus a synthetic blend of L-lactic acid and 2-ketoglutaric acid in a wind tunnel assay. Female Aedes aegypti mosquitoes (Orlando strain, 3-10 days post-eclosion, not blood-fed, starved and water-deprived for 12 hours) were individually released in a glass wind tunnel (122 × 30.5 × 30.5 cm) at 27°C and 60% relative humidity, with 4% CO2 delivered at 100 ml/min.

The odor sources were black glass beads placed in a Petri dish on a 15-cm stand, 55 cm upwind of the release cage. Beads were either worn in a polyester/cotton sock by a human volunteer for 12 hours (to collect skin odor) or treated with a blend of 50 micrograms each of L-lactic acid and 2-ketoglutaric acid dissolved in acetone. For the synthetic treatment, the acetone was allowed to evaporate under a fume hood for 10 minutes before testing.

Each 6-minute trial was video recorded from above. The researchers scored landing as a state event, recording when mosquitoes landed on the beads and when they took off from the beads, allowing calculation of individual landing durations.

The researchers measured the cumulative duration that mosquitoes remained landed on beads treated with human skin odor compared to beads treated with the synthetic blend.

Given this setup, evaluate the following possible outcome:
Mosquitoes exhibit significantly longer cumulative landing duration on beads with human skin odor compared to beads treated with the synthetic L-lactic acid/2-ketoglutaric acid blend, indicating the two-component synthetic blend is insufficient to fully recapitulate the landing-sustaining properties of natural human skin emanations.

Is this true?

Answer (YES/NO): YES